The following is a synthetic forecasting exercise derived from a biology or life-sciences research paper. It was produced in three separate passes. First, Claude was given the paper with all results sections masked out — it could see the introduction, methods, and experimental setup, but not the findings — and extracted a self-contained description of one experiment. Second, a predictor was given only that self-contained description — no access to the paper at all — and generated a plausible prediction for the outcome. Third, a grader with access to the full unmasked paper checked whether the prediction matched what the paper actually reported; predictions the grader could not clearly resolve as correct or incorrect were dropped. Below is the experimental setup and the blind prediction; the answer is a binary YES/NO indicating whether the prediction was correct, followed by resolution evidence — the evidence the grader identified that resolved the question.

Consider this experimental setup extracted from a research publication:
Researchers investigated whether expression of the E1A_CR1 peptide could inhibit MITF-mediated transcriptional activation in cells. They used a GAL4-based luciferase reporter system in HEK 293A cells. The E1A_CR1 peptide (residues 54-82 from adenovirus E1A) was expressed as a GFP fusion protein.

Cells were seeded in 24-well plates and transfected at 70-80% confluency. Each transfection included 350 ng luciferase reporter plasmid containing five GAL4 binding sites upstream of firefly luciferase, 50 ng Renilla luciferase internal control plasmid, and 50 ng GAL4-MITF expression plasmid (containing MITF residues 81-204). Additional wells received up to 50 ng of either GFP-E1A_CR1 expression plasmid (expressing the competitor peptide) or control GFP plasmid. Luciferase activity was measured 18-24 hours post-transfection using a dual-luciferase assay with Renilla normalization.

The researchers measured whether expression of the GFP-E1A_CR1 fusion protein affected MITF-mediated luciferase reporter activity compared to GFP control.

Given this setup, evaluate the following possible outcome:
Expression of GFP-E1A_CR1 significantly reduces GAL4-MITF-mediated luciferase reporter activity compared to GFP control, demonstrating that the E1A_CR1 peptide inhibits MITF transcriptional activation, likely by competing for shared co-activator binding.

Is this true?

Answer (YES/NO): YES